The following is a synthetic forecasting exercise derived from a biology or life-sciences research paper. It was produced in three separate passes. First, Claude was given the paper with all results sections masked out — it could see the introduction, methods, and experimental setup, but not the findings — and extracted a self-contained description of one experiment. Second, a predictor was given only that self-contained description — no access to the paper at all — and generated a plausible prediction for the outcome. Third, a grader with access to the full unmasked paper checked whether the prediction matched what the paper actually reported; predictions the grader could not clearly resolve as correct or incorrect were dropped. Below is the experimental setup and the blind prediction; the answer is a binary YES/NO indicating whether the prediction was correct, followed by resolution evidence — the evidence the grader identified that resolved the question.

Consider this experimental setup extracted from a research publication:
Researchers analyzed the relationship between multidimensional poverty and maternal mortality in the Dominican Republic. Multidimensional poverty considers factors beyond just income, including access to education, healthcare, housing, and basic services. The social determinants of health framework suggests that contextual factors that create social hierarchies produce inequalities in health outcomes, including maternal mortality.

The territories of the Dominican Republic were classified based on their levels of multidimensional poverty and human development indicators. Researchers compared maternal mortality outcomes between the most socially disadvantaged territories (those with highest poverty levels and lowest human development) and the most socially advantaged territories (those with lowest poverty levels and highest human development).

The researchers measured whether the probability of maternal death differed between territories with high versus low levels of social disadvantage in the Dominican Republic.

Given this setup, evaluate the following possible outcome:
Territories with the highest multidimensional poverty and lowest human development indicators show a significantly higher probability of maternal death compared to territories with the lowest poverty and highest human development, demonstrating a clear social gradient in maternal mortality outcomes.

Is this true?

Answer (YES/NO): YES